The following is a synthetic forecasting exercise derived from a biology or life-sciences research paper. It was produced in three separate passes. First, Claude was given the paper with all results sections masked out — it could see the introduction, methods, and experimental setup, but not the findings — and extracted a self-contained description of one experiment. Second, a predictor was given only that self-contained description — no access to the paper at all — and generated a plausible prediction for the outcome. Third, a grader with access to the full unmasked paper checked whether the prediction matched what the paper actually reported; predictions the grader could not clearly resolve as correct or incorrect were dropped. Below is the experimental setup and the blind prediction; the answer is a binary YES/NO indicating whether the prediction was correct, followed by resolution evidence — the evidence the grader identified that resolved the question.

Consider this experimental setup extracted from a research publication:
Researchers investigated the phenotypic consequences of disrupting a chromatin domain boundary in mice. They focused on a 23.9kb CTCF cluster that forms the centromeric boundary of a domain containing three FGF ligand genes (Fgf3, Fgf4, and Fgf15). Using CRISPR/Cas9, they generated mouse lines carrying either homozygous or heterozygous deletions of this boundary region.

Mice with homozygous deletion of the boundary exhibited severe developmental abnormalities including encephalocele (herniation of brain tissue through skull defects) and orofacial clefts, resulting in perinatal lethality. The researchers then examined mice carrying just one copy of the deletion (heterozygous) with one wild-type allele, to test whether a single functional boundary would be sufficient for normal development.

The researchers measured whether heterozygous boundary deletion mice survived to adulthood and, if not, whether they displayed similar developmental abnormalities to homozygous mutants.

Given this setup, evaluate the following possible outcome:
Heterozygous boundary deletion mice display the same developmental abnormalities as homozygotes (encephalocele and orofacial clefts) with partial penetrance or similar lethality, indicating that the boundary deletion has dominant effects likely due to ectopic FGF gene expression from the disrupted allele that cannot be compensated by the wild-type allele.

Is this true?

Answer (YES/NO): YES